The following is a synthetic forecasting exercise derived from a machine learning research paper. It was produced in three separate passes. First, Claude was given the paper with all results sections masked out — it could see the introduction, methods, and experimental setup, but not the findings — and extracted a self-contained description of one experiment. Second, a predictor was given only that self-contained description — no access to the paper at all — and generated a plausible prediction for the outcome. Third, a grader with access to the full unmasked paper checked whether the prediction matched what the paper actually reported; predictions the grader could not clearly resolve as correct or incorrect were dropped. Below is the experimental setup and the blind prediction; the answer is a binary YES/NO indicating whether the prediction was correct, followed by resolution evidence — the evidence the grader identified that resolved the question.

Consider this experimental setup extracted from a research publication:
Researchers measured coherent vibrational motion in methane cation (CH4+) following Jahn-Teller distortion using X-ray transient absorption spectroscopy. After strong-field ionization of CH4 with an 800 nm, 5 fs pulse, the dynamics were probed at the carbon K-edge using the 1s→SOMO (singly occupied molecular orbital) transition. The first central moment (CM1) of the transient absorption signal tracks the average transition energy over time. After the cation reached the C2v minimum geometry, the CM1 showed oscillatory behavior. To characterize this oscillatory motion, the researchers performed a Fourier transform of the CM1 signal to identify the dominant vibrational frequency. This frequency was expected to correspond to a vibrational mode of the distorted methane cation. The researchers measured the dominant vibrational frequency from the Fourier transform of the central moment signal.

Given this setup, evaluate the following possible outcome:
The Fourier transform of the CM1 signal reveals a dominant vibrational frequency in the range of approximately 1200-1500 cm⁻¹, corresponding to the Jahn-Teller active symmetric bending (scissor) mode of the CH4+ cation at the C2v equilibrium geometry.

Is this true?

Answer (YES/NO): YES